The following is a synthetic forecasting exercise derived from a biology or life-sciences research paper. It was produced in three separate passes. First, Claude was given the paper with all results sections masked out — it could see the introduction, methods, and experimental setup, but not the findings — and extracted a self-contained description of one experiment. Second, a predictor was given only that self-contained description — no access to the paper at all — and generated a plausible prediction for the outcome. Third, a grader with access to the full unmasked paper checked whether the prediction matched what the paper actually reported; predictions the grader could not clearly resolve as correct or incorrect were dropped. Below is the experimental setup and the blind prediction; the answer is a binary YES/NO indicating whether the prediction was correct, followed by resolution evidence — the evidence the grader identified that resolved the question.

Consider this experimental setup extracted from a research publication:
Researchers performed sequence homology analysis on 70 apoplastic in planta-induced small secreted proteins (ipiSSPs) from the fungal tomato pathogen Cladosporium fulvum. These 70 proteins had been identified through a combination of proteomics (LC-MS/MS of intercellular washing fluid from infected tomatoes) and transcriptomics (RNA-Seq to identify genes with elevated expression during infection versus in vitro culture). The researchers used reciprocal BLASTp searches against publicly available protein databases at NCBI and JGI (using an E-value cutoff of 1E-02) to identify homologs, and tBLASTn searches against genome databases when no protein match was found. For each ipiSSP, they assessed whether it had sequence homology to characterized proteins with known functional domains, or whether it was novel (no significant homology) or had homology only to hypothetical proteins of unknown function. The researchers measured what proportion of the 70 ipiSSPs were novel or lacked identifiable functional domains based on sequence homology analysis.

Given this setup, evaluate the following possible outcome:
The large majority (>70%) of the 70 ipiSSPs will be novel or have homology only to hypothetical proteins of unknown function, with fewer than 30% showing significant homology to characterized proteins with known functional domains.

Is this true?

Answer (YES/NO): YES